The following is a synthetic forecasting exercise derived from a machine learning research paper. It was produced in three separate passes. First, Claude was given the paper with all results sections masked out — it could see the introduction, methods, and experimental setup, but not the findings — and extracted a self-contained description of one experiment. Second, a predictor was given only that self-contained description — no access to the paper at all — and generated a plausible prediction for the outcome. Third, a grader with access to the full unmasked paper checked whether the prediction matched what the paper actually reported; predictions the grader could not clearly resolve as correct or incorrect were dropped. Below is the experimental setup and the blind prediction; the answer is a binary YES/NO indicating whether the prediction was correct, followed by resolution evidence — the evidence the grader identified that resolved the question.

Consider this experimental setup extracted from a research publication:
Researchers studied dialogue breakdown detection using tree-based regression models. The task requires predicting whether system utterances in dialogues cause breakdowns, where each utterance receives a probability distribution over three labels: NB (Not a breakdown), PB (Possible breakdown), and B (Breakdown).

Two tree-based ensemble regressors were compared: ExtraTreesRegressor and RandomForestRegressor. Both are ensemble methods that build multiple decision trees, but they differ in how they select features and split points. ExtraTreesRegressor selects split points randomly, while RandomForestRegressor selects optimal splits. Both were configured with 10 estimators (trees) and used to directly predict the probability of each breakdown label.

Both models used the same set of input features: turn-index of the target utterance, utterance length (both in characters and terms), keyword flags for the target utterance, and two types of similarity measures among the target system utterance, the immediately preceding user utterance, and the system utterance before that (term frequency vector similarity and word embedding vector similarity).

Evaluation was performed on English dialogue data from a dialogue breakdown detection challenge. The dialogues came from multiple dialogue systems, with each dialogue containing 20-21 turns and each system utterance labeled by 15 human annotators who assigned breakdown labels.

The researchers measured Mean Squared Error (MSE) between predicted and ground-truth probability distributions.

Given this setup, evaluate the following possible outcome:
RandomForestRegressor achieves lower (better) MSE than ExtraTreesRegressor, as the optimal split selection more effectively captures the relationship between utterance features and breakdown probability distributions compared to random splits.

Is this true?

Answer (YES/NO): YES